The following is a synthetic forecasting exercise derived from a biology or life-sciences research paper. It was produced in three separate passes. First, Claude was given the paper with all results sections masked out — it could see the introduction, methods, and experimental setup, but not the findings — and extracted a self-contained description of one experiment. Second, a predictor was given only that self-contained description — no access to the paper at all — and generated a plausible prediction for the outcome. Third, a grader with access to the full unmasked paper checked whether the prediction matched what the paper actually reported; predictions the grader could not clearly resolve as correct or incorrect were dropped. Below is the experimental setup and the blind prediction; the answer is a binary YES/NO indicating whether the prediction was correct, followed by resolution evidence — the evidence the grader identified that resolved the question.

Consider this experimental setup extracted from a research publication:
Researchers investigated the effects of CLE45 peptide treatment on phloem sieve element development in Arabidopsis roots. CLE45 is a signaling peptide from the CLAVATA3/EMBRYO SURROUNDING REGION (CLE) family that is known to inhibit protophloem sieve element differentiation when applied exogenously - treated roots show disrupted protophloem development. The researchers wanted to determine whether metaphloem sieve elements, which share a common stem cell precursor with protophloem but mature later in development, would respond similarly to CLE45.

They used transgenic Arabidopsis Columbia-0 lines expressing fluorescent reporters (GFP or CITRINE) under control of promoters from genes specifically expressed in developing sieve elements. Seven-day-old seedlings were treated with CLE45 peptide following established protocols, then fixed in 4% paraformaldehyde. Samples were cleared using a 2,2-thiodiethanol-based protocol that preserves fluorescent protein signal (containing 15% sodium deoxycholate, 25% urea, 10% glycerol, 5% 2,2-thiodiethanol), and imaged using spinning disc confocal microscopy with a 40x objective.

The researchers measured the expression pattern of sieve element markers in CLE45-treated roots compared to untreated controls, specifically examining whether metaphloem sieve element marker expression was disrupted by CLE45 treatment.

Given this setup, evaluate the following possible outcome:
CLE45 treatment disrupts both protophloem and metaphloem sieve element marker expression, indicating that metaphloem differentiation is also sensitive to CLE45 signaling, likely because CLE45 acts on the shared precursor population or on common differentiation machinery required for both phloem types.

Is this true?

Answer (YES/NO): NO